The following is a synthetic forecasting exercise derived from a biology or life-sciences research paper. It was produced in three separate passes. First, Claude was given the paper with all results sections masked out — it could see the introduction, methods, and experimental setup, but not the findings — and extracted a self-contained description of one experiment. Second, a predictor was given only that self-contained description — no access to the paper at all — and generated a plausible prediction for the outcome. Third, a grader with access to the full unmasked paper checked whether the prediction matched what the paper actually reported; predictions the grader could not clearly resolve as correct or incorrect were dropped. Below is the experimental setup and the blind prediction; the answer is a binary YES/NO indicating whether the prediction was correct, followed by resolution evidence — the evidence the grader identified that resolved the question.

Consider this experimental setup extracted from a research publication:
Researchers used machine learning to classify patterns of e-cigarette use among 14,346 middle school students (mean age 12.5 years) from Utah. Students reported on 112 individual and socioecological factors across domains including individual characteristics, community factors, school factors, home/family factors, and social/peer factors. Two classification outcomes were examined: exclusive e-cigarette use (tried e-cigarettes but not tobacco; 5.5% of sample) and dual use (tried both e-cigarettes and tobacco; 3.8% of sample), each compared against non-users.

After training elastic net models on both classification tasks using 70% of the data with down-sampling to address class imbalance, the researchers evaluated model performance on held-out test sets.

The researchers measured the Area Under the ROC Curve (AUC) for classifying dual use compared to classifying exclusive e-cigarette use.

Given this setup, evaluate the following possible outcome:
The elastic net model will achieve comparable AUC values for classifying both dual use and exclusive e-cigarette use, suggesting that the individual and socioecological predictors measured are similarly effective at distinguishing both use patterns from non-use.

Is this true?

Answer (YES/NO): YES